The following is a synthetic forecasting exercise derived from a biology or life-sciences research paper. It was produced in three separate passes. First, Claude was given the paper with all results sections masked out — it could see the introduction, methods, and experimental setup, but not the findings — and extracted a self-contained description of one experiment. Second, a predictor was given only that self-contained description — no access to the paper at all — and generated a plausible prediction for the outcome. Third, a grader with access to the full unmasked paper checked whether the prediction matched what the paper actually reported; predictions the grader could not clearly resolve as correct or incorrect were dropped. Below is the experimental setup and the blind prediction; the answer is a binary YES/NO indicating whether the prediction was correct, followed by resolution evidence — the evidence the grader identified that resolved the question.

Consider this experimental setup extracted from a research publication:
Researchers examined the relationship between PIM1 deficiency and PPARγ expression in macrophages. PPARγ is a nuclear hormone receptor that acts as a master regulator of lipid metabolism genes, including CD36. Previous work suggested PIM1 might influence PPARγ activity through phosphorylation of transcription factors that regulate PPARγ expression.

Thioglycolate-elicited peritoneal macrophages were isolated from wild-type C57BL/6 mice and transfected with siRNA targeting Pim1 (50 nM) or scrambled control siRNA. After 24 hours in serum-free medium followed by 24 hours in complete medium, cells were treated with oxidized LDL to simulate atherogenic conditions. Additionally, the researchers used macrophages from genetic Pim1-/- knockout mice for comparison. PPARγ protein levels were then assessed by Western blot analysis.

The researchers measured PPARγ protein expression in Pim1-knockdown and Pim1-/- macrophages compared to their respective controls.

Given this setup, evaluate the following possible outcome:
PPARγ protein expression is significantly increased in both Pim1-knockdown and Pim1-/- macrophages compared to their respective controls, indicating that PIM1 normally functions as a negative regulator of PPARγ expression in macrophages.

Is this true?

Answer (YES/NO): NO